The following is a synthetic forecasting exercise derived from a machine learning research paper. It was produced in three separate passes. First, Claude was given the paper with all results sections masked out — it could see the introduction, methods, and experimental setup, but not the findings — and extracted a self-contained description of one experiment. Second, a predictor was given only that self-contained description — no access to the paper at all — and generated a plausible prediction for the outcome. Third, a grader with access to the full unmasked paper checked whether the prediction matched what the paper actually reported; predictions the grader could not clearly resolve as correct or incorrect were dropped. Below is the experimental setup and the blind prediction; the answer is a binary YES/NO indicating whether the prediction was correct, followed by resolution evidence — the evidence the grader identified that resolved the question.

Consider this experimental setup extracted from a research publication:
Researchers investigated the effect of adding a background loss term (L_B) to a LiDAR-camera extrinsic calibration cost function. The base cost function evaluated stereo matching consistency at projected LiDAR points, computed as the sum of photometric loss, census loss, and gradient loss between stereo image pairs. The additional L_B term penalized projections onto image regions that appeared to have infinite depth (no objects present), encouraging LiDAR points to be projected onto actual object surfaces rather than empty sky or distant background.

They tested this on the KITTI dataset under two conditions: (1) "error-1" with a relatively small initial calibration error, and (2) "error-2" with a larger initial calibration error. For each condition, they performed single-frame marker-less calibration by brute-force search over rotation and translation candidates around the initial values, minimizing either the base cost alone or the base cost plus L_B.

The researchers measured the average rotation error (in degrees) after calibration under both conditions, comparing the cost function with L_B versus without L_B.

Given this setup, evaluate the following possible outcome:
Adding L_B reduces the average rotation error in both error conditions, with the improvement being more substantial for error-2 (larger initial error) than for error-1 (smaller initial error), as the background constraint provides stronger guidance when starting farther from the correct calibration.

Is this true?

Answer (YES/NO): NO